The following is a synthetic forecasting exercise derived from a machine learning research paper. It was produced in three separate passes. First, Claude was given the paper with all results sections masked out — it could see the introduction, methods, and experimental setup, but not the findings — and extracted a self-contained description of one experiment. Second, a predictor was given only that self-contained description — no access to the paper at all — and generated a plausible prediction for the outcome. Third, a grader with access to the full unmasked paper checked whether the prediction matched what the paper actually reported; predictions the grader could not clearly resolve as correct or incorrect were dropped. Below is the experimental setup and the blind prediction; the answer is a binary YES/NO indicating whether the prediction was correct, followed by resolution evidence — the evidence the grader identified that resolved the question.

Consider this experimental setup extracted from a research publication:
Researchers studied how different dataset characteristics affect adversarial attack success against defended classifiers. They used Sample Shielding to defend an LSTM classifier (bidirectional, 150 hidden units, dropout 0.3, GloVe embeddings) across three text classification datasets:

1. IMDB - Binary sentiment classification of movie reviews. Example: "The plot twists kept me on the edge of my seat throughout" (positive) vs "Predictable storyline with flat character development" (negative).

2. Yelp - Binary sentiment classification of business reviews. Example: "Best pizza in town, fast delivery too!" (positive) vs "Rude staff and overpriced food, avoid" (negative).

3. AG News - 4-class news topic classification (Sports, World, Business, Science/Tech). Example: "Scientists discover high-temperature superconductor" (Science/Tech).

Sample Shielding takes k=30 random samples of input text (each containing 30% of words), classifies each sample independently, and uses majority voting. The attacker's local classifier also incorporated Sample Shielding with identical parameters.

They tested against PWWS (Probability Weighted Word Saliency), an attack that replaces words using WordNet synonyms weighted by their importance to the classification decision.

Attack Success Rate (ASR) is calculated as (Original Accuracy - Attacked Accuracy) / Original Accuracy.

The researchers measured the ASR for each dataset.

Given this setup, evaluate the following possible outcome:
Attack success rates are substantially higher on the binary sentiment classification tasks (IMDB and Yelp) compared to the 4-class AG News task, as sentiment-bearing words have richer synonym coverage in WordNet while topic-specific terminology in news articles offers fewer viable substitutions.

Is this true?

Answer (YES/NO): NO